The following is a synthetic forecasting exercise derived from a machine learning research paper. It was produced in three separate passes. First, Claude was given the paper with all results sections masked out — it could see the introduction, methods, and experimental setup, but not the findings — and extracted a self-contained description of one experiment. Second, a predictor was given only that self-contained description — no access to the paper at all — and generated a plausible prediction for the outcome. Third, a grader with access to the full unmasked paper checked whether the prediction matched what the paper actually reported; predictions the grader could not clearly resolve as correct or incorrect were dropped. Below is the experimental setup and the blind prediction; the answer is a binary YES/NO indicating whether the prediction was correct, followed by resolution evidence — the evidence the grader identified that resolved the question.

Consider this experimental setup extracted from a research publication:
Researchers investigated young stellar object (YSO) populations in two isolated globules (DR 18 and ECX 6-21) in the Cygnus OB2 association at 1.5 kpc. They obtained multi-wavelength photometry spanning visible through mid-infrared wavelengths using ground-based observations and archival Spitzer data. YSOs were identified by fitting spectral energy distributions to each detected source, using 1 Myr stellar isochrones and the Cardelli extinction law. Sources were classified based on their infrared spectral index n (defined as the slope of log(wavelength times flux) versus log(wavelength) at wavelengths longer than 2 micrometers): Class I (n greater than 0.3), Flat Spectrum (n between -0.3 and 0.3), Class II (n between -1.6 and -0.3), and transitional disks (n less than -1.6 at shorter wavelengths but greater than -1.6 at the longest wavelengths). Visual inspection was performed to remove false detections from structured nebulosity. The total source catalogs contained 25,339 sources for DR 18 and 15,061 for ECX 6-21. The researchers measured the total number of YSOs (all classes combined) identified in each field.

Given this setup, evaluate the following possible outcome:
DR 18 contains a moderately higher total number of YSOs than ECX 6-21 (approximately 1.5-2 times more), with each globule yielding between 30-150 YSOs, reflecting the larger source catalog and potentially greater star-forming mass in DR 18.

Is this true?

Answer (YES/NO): NO